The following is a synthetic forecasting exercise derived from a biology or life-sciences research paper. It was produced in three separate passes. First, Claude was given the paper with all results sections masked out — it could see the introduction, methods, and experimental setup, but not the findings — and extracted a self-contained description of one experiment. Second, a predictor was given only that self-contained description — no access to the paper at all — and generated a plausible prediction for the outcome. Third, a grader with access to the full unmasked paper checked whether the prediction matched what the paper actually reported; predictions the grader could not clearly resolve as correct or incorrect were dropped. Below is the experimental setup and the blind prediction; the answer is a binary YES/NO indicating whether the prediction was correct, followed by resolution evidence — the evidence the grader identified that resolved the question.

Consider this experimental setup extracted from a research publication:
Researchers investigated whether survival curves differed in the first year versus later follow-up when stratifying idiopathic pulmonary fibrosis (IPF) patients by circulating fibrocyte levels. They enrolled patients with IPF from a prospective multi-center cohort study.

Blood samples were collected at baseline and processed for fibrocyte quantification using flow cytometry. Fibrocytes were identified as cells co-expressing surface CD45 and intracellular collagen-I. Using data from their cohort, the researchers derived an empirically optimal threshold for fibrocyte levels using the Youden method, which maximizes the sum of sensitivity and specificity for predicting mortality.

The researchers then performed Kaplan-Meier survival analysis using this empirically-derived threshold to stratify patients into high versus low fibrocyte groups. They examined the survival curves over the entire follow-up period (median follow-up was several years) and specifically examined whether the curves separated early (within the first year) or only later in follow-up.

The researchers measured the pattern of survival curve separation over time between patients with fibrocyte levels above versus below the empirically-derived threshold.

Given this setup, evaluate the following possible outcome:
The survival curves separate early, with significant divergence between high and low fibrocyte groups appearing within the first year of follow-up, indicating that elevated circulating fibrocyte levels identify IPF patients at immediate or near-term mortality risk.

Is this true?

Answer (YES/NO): NO